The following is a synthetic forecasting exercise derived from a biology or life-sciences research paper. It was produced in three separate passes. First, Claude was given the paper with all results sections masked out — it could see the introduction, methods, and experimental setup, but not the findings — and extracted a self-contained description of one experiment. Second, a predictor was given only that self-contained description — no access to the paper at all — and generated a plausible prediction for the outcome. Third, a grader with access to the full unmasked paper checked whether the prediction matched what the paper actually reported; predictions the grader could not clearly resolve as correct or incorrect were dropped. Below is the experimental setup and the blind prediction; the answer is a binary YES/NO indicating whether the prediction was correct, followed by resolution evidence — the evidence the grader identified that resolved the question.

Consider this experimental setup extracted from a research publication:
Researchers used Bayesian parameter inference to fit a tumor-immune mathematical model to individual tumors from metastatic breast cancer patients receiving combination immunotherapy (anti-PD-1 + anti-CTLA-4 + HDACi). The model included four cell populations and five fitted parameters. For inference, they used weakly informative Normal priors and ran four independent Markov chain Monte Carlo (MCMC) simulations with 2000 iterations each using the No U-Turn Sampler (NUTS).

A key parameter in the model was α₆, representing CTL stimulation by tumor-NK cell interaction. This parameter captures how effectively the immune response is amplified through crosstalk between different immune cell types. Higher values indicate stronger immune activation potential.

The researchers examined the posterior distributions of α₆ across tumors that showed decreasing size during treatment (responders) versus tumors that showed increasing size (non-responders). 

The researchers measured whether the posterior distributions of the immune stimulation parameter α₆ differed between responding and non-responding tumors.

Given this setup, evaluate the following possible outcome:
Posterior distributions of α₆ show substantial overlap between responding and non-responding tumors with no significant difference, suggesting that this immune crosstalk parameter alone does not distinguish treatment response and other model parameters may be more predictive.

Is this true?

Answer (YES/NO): NO